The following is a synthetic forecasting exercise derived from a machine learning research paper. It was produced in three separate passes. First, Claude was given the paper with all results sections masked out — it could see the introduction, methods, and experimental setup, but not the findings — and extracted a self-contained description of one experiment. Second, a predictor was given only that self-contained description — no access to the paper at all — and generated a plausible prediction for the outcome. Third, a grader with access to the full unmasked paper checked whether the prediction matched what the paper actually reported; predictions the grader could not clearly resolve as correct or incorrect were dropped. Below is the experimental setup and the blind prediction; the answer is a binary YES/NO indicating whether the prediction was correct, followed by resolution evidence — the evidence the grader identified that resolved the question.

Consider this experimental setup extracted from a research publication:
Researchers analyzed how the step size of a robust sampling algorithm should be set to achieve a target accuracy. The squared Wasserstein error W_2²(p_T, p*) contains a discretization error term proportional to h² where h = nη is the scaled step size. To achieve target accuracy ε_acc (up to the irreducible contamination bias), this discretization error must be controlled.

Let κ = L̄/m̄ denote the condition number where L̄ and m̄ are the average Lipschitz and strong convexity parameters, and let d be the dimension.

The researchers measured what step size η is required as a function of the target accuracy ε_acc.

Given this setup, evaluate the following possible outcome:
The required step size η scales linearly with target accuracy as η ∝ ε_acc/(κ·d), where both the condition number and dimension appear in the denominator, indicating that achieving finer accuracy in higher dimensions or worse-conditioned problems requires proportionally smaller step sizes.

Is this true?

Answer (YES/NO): YES